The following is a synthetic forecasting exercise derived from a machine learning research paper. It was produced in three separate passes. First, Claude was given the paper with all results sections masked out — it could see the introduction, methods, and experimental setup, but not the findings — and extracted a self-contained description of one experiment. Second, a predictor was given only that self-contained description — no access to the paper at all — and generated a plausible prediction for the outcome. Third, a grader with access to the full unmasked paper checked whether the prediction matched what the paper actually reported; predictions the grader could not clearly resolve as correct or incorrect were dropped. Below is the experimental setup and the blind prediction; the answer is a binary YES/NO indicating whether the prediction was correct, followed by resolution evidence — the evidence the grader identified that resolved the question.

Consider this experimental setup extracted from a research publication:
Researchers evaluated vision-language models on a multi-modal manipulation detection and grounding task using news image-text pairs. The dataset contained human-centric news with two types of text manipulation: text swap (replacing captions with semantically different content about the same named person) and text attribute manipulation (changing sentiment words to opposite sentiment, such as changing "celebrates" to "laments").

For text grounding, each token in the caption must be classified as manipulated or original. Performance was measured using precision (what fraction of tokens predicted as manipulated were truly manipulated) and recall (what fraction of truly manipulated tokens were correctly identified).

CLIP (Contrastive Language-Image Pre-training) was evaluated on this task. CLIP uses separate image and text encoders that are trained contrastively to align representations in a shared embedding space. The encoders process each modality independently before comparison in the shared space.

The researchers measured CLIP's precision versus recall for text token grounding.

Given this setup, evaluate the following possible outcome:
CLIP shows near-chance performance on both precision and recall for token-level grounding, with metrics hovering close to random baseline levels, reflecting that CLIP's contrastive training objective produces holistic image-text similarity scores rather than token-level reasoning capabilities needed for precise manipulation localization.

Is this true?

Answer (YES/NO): NO